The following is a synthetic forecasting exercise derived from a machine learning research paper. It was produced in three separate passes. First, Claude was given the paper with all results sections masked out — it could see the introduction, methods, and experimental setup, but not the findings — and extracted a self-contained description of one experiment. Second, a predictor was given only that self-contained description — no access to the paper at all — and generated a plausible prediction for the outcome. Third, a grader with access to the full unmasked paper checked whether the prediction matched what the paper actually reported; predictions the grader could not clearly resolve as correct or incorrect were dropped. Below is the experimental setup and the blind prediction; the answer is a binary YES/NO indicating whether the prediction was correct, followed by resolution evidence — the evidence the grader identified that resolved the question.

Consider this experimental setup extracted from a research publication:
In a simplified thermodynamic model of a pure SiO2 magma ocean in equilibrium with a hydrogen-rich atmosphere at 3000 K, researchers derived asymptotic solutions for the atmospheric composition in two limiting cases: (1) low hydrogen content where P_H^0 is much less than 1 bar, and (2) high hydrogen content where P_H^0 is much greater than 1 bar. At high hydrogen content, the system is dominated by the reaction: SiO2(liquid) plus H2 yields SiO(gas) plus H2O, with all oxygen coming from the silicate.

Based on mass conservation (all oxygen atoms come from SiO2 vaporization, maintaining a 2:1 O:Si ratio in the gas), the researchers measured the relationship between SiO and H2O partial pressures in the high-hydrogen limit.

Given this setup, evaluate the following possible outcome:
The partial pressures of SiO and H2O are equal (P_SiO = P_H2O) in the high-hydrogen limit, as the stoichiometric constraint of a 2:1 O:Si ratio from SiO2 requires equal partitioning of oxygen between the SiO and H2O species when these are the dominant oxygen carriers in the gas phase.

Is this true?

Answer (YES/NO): YES